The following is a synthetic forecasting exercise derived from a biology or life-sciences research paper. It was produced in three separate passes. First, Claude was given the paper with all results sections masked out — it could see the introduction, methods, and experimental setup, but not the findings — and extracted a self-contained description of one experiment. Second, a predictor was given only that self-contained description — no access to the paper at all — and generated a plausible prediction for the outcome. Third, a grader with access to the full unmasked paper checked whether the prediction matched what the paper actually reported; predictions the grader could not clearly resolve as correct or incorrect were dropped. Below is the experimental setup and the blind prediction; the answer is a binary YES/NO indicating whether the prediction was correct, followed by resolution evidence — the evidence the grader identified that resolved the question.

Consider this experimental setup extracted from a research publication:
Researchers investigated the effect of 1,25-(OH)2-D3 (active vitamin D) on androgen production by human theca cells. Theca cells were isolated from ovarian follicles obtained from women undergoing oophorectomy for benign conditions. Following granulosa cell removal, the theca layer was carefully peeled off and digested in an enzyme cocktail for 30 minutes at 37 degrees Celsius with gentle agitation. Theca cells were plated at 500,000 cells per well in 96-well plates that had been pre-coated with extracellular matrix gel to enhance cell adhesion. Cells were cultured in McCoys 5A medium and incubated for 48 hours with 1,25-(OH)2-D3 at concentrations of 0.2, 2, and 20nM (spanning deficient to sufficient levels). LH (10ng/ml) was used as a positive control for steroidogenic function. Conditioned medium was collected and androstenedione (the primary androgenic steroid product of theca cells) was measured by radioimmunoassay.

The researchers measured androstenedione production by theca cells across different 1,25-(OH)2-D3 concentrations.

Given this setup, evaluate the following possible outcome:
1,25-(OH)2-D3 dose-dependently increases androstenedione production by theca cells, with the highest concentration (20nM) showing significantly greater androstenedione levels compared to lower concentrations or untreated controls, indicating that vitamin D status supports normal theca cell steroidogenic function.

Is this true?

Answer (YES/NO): NO